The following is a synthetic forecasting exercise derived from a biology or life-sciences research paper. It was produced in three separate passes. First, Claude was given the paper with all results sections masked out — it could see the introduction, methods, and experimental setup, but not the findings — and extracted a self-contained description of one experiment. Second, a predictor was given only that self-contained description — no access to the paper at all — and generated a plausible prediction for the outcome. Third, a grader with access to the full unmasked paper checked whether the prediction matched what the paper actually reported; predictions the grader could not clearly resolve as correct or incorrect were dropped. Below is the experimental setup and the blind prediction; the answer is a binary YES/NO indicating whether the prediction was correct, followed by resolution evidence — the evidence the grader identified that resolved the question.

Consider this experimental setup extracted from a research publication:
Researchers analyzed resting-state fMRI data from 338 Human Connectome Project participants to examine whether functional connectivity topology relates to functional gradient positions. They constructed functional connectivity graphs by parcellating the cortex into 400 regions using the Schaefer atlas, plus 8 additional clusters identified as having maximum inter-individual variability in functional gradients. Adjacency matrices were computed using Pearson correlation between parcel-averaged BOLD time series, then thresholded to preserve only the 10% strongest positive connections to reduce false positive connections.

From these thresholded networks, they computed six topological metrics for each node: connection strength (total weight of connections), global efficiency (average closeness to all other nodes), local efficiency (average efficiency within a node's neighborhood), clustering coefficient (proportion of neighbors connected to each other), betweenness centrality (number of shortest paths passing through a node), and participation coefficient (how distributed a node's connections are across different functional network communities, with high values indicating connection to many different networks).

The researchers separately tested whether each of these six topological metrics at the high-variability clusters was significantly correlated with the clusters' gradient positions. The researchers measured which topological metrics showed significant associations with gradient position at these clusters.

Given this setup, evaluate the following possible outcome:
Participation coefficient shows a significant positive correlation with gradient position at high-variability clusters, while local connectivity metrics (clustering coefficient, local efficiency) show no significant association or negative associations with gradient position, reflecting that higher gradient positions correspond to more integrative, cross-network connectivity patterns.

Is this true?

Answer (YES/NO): NO